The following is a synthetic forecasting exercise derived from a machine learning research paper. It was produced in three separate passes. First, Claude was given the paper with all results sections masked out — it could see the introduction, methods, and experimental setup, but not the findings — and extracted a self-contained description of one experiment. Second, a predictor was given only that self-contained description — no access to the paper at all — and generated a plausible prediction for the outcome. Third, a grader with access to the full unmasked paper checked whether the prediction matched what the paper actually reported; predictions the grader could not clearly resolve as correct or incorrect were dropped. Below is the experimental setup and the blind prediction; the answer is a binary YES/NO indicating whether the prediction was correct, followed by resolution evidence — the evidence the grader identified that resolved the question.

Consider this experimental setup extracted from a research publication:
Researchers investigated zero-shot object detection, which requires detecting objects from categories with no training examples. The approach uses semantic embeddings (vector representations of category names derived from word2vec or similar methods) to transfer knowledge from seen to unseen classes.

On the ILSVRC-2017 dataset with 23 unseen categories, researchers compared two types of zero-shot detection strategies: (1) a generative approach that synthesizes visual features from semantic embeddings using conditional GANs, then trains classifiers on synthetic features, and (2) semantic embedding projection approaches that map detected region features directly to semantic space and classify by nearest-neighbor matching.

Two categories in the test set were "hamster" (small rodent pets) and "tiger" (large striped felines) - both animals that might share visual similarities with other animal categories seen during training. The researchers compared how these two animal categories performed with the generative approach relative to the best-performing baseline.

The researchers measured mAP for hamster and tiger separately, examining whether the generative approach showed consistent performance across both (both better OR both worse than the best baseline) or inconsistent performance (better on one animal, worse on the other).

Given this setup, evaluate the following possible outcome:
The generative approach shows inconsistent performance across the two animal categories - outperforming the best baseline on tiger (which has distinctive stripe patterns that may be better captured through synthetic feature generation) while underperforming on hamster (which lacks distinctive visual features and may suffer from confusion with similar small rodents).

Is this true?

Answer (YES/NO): NO